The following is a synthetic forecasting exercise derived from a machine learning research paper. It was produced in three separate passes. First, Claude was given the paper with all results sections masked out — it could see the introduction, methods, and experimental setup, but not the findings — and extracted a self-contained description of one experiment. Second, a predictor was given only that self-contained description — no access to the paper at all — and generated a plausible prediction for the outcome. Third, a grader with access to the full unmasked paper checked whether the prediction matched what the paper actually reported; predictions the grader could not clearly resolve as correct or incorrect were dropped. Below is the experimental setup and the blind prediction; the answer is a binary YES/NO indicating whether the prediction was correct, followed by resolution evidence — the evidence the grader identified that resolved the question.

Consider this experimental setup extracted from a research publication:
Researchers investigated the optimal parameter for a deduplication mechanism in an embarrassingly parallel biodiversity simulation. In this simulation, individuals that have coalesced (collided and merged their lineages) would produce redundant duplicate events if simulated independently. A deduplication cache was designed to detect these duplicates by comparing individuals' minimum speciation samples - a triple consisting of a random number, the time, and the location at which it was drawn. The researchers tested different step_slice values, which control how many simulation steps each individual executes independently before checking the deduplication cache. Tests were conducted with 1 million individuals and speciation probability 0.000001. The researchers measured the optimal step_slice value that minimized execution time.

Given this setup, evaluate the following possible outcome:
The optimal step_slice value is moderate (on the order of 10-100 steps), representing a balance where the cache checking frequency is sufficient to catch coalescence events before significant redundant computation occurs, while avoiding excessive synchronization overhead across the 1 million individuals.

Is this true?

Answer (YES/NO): YES